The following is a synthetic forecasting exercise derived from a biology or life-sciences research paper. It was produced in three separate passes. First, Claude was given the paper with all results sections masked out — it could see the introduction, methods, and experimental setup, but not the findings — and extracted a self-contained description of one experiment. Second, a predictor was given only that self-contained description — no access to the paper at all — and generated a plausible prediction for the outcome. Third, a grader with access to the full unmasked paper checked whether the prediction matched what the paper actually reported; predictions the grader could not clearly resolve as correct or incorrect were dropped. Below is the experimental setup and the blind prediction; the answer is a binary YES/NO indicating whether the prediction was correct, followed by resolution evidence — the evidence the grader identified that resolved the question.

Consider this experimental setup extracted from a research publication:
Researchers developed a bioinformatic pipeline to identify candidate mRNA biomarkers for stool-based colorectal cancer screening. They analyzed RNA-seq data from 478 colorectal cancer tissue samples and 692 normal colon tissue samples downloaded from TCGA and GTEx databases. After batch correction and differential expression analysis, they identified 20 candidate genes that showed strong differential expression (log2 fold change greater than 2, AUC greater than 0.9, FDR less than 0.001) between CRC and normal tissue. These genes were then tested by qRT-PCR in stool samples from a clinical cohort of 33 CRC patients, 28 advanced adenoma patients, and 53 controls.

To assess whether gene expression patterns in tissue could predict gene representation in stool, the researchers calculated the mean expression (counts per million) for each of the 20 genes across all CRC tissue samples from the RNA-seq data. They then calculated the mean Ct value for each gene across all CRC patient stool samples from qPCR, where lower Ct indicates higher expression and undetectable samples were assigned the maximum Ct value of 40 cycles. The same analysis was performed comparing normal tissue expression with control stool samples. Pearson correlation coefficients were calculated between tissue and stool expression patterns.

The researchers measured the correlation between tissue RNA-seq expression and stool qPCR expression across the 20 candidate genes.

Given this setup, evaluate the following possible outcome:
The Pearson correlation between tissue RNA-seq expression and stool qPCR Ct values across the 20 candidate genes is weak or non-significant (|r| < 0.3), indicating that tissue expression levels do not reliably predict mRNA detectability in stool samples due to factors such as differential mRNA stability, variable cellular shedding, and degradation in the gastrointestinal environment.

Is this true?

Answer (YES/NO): NO